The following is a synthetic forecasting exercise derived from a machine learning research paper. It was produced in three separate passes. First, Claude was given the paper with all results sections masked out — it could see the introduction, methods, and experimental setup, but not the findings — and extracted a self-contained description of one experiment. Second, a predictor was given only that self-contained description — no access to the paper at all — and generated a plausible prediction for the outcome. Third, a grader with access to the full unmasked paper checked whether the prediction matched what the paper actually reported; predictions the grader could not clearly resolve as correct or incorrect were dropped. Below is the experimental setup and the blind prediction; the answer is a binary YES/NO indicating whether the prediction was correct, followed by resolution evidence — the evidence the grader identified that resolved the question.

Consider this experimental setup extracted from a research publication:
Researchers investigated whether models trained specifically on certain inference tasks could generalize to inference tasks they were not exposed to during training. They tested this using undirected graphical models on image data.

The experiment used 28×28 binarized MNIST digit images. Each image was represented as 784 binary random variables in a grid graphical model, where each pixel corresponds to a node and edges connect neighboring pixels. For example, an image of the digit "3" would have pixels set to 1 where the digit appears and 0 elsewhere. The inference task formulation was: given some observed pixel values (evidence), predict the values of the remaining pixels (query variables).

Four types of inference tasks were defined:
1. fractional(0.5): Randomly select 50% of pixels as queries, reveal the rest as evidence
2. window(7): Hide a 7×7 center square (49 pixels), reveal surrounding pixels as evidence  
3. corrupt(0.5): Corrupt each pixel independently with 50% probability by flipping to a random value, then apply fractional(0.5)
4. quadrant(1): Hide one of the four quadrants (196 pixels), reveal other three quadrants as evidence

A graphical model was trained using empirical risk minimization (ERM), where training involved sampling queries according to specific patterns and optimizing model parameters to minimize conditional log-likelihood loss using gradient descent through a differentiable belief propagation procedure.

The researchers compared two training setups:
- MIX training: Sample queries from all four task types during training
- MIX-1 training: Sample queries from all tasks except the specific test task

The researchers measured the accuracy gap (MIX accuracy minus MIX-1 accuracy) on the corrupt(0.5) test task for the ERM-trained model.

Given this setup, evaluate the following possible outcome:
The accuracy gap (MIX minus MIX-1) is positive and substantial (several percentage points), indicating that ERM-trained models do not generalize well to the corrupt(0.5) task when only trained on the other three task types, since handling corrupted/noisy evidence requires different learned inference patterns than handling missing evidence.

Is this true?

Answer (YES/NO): YES